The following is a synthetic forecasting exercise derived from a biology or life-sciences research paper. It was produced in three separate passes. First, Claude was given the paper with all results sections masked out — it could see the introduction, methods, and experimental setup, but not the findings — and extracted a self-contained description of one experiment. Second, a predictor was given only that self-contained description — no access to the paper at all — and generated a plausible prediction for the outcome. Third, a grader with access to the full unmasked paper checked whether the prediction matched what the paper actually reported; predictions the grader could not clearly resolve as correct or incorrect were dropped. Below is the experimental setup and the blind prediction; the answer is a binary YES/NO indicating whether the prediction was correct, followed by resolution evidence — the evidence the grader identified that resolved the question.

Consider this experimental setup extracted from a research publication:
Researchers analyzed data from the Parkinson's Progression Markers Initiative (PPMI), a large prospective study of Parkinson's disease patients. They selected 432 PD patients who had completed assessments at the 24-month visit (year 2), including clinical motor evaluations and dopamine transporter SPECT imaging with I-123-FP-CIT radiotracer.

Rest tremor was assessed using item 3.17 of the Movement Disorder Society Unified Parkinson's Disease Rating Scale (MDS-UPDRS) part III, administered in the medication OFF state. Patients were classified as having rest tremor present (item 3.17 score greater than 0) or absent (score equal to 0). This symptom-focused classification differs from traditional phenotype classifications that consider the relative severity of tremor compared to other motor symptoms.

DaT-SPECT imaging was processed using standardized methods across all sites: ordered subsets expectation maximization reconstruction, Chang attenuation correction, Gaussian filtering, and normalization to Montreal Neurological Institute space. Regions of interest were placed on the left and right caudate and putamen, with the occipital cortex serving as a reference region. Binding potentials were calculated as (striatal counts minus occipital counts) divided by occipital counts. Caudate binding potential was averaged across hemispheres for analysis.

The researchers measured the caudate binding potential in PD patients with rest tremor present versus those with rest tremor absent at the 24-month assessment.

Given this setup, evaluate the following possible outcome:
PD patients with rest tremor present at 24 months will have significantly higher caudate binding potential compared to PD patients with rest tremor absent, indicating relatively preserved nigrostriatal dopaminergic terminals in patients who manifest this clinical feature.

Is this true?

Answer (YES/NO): YES